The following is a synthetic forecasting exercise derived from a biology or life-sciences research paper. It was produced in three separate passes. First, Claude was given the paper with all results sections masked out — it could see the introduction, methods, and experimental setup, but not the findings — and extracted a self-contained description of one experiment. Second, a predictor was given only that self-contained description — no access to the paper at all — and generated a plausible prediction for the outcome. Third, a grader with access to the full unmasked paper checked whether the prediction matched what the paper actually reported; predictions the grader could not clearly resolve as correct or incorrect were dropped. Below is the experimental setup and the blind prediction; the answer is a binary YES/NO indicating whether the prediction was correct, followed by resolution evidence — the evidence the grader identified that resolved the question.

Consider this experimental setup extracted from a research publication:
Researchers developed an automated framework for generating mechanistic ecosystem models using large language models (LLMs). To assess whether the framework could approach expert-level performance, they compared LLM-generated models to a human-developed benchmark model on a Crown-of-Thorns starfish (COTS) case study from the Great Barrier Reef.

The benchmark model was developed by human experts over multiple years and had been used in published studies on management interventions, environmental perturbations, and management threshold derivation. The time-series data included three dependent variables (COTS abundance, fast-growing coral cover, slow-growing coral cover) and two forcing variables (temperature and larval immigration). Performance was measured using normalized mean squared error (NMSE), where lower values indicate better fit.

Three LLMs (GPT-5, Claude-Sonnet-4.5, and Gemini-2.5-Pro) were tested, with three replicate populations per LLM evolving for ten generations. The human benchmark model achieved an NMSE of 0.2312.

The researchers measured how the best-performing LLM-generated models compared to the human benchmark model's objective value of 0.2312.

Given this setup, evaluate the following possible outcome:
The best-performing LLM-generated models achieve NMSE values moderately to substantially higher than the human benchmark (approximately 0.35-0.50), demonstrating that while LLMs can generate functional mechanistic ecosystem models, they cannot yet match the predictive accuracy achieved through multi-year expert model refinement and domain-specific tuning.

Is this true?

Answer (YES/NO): NO